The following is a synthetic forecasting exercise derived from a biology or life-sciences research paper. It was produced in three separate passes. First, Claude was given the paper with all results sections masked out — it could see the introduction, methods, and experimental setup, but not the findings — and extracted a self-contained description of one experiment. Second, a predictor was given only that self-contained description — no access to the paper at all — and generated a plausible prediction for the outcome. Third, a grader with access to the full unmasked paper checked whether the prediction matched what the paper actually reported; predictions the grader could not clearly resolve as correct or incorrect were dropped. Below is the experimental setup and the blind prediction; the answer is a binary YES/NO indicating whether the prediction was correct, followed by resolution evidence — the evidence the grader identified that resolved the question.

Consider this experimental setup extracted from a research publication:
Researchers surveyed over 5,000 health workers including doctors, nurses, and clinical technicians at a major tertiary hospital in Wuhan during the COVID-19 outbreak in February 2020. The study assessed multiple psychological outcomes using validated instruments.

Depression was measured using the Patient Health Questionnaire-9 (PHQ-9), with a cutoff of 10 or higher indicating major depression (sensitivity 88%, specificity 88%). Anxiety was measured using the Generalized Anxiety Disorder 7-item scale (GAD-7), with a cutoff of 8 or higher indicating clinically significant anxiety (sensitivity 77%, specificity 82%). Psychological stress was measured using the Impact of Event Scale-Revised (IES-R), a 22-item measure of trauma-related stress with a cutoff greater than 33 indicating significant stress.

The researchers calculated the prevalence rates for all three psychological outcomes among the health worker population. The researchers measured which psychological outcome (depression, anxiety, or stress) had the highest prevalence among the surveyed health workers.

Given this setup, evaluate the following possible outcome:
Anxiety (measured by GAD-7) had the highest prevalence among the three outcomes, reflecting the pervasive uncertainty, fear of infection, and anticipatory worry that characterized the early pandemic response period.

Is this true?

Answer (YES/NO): NO